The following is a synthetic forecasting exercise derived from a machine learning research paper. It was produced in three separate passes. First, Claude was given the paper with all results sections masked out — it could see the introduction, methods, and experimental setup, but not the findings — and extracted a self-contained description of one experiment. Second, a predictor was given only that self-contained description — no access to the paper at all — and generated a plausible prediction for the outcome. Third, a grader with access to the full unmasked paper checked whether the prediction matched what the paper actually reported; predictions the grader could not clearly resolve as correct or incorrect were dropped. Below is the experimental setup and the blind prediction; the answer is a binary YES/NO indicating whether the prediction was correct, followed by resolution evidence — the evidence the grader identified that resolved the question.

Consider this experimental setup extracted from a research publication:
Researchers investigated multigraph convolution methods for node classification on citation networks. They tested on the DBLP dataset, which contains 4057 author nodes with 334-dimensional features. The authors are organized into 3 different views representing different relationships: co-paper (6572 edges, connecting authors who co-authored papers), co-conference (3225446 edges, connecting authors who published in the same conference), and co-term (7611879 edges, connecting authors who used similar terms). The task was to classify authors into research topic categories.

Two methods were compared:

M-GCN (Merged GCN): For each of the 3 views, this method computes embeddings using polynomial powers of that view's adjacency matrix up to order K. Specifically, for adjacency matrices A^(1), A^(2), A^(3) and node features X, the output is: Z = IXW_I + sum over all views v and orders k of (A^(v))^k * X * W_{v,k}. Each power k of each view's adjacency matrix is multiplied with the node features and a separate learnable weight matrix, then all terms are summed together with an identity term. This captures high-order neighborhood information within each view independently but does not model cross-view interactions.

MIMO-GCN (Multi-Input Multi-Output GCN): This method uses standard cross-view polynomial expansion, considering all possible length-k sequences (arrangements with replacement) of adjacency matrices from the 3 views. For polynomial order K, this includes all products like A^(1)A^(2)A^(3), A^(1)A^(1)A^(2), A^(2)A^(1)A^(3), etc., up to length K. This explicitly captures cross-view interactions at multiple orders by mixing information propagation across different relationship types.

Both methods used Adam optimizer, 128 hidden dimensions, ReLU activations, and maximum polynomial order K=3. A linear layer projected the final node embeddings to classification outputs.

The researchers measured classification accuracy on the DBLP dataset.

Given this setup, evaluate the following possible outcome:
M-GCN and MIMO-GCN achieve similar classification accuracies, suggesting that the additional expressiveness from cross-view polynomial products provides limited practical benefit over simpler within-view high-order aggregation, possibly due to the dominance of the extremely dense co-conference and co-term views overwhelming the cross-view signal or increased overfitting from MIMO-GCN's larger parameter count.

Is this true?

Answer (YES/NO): NO